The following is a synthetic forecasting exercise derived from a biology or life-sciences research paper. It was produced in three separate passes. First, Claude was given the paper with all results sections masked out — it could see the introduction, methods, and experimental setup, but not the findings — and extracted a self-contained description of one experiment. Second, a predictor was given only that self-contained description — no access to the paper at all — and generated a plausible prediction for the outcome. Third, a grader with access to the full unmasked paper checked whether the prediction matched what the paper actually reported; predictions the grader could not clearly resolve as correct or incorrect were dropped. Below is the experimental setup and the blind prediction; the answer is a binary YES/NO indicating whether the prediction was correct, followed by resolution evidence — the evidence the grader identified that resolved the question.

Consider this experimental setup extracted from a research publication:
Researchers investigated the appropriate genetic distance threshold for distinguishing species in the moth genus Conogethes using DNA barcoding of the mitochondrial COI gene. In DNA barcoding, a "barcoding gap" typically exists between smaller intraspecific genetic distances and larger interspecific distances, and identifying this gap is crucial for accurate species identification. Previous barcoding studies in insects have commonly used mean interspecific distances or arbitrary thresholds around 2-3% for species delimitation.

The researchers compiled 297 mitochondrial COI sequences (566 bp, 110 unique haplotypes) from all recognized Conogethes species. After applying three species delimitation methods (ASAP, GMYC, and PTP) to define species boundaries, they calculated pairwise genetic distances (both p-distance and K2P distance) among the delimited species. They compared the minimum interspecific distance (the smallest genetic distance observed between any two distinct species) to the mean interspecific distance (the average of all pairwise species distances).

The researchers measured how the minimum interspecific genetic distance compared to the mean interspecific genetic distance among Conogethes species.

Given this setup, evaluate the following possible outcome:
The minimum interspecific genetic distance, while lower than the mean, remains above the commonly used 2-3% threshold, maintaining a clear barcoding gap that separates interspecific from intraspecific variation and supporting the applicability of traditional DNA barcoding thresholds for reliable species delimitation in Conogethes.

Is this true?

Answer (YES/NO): NO